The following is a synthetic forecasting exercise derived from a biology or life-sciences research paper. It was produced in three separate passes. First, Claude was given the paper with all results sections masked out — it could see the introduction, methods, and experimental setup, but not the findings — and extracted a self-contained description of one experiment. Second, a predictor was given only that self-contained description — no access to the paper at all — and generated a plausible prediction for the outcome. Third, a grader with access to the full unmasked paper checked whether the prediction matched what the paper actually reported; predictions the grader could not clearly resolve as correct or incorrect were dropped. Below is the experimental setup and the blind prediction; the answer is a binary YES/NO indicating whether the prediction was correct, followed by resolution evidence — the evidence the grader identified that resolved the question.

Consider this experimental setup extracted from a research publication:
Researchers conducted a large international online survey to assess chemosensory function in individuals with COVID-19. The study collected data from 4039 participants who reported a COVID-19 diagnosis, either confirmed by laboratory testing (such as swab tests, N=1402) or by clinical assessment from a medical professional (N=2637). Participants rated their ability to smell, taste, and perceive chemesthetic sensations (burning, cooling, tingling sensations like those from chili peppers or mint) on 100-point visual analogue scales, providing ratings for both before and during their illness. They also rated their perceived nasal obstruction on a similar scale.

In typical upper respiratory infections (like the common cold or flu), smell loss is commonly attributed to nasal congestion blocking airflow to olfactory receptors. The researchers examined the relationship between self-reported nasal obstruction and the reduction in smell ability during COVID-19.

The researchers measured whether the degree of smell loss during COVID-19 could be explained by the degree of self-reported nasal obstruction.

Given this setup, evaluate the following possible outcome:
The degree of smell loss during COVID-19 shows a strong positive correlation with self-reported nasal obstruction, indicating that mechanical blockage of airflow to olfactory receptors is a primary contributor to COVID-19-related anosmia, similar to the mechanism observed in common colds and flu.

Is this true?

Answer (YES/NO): NO